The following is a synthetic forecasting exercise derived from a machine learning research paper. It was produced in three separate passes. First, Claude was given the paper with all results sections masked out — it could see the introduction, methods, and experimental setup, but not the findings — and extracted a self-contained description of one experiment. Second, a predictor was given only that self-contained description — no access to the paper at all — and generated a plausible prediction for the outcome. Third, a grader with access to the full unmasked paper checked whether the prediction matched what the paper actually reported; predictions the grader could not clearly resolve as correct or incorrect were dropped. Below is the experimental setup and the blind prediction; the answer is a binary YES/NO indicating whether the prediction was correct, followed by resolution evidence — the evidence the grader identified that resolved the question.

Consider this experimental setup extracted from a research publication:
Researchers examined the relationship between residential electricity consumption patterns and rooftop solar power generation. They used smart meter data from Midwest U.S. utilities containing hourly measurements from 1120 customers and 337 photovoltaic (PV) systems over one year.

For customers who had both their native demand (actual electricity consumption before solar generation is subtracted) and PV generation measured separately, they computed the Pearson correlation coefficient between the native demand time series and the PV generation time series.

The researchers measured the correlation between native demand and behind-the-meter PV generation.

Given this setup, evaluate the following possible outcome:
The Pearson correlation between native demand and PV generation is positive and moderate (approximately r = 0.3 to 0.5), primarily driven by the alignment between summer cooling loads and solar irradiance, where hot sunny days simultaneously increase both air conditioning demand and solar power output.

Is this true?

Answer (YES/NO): NO